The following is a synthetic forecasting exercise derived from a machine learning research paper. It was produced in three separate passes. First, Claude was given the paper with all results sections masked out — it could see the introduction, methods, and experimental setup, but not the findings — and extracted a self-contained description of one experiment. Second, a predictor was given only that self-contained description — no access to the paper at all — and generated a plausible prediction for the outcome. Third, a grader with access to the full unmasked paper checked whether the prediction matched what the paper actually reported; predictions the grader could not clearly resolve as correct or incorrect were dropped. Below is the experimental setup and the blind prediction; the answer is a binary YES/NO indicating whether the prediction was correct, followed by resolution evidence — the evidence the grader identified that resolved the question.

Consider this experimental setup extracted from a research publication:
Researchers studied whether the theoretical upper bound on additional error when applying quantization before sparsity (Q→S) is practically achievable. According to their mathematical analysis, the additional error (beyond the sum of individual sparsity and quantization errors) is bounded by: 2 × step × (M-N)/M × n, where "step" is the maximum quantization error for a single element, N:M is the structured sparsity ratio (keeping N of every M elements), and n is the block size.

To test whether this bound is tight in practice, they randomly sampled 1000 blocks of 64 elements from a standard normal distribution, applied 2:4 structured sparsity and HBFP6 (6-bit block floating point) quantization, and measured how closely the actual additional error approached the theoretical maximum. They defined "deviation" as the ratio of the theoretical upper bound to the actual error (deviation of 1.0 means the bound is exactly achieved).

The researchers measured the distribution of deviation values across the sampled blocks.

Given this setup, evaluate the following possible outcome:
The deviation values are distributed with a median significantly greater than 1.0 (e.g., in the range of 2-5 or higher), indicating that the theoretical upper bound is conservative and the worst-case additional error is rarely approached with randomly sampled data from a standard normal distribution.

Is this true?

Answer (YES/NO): NO